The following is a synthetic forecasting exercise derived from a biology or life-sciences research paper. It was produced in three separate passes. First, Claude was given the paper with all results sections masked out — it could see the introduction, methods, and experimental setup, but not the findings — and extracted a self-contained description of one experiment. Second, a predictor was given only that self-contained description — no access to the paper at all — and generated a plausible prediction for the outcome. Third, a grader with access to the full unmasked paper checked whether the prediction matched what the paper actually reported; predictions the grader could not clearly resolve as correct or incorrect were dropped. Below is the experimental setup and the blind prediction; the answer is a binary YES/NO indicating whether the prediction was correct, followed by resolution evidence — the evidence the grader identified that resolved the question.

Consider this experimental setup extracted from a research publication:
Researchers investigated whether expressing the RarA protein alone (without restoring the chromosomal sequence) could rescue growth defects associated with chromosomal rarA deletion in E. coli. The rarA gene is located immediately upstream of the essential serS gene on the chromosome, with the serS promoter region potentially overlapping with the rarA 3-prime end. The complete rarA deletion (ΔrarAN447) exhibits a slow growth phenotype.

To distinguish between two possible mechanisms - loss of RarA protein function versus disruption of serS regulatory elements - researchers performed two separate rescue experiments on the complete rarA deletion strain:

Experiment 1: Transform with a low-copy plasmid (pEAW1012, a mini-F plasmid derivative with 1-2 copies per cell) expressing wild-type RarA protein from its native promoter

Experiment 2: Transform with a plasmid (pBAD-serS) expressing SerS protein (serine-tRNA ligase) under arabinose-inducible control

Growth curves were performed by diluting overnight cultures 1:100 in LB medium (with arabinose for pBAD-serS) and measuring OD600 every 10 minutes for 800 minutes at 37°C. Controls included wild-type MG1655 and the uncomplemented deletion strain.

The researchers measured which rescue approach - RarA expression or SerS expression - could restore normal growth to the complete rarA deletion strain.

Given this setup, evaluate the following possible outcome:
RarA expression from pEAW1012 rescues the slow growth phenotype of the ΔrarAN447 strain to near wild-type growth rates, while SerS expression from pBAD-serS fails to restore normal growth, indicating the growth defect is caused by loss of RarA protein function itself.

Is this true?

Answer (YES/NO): NO